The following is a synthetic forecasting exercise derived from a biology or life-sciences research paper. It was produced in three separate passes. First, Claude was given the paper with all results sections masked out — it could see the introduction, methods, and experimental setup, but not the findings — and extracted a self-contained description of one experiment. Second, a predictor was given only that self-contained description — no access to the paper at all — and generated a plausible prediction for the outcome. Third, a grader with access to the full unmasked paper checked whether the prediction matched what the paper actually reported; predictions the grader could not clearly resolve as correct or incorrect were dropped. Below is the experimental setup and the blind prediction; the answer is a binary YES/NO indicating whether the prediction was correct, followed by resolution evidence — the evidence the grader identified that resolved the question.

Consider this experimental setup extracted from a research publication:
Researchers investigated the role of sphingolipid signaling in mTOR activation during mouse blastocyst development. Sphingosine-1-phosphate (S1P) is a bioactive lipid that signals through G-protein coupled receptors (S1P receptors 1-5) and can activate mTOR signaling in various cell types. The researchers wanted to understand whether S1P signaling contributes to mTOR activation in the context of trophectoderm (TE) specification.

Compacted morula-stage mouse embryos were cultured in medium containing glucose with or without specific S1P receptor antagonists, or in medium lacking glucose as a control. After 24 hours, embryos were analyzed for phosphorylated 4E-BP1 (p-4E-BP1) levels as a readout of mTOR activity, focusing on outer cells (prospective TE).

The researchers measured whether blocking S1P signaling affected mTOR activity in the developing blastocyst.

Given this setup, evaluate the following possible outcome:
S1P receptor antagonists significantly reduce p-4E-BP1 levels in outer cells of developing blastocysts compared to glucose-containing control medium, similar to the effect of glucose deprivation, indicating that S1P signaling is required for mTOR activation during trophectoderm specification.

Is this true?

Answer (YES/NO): YES